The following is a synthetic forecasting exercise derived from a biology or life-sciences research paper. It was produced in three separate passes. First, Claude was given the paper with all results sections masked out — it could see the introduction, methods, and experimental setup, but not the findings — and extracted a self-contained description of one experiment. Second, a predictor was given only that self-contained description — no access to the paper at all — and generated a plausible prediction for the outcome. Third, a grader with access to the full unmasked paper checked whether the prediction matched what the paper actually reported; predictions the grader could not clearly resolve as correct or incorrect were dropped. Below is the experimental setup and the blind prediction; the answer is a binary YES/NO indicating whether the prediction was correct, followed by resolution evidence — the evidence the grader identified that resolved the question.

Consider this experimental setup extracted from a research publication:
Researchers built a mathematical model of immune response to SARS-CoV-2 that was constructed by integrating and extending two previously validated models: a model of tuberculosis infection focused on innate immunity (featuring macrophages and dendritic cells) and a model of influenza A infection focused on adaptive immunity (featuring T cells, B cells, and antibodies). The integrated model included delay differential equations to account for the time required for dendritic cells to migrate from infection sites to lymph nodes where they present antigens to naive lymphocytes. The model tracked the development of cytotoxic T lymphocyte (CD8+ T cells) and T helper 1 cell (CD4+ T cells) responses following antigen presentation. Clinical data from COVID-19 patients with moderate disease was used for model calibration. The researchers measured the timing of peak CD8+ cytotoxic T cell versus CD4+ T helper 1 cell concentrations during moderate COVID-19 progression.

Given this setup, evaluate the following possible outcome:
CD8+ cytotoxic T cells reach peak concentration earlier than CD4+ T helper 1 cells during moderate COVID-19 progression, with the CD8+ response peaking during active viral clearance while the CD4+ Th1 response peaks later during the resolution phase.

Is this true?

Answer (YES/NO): NO